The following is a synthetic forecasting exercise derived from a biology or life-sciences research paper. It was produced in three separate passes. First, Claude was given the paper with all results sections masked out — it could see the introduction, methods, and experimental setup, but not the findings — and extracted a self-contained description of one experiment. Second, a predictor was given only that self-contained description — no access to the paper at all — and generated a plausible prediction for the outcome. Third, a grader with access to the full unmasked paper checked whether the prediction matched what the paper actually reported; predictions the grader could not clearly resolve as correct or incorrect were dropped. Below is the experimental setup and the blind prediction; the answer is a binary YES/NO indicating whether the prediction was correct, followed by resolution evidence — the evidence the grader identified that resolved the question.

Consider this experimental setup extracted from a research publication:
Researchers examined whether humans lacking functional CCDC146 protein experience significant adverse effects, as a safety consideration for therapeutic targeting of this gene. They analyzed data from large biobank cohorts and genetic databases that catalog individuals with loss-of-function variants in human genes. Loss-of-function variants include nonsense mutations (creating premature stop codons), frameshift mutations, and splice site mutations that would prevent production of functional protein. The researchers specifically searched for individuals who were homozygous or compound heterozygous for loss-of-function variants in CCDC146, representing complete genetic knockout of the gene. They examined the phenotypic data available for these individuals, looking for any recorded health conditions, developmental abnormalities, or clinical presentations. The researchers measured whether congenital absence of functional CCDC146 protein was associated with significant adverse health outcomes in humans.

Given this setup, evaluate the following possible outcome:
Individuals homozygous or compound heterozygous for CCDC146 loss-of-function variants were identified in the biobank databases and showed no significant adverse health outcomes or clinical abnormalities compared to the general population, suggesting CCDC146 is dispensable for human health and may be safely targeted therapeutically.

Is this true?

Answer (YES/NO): NO